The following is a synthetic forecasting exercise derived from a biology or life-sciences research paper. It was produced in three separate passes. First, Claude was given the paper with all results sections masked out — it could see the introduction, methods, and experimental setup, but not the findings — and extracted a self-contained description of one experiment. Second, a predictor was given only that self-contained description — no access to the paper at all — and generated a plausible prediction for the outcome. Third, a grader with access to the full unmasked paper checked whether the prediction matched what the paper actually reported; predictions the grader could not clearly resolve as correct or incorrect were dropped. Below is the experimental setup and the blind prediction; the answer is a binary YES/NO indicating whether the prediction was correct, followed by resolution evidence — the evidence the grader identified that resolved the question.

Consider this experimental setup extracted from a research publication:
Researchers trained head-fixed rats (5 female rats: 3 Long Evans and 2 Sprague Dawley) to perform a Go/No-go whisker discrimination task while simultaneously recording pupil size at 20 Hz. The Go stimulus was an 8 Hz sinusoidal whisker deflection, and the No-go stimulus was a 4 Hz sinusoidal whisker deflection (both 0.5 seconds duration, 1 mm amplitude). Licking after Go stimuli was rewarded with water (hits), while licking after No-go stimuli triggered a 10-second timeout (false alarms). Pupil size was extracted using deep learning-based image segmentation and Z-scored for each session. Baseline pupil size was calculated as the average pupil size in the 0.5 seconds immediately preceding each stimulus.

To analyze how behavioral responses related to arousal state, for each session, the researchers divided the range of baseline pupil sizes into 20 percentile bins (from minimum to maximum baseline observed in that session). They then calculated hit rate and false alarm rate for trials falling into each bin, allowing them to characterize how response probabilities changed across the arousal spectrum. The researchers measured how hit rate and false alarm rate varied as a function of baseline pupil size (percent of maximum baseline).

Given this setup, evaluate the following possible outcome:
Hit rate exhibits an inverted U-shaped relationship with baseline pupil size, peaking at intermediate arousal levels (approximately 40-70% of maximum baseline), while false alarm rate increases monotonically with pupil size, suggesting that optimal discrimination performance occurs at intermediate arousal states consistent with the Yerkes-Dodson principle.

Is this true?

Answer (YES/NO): NO